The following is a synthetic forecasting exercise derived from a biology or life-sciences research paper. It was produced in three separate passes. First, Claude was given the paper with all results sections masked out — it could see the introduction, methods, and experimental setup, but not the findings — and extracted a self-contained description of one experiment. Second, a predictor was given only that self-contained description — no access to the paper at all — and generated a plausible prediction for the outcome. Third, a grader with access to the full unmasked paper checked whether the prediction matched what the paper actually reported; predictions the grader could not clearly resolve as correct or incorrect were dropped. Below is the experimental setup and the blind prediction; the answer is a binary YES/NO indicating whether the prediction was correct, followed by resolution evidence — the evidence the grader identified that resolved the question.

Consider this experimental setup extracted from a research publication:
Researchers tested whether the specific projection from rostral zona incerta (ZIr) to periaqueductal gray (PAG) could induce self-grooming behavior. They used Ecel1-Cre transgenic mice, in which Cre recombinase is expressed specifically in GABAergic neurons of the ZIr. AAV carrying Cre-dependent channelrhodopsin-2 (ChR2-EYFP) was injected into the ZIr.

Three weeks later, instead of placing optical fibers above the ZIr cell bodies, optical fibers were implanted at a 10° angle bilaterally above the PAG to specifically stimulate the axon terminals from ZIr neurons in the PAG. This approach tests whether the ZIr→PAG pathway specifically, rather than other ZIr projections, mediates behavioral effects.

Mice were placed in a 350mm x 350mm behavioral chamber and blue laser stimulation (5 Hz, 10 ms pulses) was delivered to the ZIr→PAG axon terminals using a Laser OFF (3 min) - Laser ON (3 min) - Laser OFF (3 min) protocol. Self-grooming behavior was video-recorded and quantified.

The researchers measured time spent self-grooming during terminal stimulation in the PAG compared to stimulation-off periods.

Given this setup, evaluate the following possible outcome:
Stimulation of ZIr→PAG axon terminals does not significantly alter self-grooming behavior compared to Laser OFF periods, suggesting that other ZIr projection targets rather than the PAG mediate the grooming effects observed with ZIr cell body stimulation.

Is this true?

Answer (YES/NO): NO